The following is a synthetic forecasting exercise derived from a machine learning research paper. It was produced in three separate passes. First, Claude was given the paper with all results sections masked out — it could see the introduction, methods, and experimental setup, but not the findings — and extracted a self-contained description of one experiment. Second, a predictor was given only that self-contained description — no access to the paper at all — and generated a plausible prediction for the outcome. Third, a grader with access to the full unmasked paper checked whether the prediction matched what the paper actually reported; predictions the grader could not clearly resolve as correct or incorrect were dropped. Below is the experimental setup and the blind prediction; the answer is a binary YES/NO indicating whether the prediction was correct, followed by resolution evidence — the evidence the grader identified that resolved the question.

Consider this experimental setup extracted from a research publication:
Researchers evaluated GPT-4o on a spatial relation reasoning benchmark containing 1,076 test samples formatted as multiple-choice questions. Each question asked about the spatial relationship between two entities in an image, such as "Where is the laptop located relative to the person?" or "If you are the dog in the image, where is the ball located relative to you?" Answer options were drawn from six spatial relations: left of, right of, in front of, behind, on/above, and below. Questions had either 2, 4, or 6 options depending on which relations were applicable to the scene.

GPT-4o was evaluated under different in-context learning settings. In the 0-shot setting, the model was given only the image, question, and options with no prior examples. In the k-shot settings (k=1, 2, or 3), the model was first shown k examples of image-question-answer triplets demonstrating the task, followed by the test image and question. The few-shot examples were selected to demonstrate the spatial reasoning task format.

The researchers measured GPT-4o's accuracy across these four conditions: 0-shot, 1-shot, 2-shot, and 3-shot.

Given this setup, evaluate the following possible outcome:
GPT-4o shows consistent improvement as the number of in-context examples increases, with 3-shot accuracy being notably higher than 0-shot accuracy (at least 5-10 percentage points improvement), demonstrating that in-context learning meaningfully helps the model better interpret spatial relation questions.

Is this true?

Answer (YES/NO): NO